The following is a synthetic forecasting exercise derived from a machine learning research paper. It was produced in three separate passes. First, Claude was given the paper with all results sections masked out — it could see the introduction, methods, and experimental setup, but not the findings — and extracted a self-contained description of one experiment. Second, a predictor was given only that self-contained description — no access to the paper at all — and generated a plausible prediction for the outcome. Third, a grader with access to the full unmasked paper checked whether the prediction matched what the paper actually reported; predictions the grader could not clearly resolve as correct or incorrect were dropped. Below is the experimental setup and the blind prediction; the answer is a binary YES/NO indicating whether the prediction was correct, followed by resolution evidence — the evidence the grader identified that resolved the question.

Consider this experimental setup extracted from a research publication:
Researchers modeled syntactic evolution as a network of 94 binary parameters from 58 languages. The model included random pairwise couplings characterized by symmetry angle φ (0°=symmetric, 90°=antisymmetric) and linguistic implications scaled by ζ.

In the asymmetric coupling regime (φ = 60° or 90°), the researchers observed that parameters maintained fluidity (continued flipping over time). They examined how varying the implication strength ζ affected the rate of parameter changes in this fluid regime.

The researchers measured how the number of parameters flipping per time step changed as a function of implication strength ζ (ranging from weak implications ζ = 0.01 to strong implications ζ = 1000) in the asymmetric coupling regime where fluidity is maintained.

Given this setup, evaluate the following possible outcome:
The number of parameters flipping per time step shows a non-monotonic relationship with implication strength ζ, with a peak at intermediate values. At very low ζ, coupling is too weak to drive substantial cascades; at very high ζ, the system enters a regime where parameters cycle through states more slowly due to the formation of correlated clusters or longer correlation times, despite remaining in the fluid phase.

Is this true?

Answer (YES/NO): NO